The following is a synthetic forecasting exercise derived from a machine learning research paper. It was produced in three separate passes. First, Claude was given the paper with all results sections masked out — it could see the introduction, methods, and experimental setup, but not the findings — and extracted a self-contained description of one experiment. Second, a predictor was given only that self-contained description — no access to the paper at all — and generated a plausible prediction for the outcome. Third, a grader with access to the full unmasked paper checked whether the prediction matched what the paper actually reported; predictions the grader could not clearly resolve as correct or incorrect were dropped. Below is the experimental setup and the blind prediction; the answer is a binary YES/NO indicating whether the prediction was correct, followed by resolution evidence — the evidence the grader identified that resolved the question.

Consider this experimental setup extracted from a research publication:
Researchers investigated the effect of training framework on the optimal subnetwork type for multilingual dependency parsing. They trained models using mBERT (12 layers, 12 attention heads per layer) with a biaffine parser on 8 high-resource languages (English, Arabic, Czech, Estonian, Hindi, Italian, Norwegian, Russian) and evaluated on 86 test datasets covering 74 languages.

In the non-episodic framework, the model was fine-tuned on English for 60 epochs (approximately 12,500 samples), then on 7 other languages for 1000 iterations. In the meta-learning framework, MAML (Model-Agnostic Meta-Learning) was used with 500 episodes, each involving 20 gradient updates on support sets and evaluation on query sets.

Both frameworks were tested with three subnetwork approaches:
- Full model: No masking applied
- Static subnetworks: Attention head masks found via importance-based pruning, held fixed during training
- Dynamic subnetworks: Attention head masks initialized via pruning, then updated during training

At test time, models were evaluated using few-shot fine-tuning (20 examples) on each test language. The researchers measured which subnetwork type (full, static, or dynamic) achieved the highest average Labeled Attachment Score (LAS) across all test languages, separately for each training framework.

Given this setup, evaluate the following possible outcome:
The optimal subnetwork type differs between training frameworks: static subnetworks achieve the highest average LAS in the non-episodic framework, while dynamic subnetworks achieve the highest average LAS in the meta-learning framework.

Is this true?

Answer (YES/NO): YES